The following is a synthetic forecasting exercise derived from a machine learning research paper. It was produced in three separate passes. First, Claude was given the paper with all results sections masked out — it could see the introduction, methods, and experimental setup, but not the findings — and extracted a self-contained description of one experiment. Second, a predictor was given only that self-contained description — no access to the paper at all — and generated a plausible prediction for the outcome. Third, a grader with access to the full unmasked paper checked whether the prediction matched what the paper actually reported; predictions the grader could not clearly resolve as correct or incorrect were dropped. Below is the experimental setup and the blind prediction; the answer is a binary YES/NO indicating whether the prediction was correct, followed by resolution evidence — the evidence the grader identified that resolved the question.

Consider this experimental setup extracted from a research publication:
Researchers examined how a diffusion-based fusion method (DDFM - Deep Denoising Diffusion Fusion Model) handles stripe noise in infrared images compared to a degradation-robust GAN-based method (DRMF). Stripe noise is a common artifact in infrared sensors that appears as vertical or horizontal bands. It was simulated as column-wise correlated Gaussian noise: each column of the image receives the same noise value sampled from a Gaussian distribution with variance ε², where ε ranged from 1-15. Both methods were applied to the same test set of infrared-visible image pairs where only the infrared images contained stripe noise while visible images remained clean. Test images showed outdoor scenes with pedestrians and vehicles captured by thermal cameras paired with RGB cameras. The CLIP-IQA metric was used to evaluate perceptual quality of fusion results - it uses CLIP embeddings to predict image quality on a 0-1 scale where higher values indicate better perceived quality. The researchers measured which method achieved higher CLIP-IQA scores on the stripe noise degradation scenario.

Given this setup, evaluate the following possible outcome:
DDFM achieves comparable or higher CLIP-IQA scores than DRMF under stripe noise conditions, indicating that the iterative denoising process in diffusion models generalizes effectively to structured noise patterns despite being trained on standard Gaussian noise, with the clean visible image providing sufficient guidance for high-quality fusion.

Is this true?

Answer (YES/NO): YES